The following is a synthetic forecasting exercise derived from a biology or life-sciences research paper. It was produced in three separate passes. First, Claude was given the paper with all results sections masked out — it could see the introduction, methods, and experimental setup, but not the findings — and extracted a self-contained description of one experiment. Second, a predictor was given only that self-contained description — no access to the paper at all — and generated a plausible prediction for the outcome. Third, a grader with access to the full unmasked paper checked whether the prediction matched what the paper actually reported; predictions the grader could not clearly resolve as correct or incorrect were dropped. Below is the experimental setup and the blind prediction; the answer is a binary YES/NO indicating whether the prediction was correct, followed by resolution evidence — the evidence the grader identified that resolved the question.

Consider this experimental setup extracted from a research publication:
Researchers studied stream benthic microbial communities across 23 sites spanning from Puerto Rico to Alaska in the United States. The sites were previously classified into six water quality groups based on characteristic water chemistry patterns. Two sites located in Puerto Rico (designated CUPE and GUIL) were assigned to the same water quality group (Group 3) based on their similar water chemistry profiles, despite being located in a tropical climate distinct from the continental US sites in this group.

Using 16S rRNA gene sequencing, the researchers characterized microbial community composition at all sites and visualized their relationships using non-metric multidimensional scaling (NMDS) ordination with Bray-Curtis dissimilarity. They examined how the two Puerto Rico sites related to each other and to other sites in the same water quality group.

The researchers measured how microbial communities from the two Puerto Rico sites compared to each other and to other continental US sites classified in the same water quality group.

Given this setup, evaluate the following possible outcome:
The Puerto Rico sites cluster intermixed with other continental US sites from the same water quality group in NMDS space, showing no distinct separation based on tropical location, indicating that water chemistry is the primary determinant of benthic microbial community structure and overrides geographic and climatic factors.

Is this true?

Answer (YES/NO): NO